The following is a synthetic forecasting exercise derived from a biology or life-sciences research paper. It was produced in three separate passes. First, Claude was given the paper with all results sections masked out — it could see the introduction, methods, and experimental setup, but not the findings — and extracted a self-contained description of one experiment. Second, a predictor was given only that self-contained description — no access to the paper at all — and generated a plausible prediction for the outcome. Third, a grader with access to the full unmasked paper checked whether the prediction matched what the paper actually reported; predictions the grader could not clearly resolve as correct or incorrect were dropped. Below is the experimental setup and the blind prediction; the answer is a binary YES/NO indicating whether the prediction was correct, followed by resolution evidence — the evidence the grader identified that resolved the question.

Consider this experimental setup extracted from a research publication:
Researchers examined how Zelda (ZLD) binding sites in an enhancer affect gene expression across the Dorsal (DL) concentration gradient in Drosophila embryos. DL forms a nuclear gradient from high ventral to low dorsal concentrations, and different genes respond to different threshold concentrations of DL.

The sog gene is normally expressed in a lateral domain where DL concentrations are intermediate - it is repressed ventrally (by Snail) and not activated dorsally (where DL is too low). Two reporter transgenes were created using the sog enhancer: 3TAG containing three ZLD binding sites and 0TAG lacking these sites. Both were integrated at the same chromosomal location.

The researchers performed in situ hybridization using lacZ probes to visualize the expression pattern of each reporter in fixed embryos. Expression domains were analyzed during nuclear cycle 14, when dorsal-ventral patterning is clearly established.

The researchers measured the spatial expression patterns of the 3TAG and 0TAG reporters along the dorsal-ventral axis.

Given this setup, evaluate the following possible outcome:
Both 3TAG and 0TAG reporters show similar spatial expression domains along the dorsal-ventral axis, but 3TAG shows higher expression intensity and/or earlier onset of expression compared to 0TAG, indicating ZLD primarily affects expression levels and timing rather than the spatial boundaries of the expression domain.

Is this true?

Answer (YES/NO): NO